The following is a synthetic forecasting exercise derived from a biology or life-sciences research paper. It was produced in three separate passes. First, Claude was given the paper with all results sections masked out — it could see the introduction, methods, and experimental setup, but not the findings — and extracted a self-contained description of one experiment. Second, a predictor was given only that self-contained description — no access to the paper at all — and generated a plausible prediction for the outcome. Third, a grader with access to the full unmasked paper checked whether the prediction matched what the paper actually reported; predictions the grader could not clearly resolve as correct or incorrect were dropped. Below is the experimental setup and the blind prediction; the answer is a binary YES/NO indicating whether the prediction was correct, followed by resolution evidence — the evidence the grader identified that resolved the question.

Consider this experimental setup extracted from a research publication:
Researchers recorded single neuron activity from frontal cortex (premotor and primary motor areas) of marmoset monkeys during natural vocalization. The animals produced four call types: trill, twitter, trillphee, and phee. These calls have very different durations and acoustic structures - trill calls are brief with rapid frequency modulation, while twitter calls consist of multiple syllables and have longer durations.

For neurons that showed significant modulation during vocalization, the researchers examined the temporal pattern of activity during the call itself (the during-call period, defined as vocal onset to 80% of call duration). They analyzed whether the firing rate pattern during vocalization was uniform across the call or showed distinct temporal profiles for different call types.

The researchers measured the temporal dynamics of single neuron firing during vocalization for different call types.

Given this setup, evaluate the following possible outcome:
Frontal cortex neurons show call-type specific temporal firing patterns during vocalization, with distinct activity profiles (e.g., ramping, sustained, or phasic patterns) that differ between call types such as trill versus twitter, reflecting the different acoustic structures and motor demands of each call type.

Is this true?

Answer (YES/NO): YES